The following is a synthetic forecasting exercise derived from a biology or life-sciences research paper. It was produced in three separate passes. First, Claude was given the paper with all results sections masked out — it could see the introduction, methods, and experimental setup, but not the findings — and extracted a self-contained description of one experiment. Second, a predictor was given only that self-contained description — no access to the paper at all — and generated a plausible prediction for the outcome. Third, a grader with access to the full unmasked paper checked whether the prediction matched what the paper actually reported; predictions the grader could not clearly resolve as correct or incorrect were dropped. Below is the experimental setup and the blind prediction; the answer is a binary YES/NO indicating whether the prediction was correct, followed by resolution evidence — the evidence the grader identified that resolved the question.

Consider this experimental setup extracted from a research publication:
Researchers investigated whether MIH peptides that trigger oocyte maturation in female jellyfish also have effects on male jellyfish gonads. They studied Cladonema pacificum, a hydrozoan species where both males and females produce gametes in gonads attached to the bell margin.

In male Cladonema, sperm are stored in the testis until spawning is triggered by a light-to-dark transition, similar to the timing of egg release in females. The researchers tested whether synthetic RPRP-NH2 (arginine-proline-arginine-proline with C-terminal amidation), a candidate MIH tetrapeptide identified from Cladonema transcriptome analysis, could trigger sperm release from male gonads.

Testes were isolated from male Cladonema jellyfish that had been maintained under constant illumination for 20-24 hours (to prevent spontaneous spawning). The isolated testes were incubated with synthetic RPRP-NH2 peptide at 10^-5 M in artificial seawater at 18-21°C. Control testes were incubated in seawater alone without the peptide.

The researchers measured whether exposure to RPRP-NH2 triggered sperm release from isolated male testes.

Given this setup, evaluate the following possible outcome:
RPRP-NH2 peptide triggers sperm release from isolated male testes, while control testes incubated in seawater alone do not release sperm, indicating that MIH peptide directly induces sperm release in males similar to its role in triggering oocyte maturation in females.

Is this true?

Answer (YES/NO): YES